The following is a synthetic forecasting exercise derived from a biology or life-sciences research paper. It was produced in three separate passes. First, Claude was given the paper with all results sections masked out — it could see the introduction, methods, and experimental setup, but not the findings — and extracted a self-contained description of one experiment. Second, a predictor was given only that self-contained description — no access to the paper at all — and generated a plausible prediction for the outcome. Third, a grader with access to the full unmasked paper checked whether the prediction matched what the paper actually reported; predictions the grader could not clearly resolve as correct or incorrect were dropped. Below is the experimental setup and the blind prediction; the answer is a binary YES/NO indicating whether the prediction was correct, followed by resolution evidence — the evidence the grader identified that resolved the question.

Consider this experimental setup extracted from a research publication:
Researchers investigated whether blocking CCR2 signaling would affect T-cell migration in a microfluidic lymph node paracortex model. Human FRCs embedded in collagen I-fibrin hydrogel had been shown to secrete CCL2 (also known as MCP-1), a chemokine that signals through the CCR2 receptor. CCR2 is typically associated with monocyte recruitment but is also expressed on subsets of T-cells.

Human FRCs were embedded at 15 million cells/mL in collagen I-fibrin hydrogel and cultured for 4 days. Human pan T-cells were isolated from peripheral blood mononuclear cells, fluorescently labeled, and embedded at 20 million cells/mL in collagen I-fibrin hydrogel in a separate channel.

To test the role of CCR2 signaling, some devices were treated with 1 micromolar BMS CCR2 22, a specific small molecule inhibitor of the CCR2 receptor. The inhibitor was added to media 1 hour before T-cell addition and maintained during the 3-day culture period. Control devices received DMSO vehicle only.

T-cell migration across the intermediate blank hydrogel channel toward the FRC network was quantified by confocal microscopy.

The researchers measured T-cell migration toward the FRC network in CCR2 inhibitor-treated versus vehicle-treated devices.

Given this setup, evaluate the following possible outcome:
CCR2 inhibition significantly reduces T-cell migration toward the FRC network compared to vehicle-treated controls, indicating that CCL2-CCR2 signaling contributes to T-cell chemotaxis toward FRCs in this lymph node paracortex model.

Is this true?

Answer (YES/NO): NO